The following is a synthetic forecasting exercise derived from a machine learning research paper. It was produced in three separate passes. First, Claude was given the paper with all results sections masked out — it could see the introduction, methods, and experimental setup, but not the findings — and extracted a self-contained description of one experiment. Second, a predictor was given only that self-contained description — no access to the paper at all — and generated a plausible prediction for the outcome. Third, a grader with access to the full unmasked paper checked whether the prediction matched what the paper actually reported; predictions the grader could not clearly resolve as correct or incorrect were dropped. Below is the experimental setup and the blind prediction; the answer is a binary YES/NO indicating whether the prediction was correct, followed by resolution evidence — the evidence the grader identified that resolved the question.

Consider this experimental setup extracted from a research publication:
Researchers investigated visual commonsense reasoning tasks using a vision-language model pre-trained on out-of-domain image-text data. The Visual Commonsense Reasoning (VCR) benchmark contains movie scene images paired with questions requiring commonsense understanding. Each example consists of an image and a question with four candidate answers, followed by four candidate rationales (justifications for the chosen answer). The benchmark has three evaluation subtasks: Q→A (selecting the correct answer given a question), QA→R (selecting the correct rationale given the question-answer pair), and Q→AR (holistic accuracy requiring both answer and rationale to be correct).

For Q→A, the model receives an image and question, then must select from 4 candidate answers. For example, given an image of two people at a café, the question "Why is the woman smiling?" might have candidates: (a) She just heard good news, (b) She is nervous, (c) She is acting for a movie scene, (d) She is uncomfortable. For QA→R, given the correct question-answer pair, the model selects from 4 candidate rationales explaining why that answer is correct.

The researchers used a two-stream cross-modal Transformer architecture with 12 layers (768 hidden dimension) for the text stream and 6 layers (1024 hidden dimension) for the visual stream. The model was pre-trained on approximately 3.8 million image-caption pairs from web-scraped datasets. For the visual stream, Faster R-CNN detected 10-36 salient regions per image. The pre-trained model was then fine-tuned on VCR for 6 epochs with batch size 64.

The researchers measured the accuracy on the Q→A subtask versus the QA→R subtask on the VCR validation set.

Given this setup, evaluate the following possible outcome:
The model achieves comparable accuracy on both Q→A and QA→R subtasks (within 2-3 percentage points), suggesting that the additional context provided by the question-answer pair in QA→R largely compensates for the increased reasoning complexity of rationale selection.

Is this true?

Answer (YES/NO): NO